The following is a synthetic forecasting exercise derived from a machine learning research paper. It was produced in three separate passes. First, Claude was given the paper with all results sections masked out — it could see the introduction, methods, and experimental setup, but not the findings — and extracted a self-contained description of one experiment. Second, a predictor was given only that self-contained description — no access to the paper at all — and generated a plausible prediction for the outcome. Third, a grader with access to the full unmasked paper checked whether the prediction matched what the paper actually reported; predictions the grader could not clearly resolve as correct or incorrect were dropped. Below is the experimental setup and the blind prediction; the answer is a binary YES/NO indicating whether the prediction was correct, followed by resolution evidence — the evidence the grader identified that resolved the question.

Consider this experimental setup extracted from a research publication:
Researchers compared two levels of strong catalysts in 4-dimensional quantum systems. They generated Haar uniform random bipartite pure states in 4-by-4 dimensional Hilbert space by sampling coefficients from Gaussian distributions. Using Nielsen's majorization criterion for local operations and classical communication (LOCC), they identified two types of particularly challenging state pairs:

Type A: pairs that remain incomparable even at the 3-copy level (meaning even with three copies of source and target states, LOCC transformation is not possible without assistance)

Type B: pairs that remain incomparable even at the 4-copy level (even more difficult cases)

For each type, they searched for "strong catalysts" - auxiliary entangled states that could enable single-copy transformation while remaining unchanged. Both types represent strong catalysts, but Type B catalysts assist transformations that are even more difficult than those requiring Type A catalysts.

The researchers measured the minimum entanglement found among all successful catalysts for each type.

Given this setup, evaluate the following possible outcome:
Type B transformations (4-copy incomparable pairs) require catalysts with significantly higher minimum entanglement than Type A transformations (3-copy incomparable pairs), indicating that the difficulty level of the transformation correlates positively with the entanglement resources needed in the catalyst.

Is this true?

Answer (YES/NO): YES